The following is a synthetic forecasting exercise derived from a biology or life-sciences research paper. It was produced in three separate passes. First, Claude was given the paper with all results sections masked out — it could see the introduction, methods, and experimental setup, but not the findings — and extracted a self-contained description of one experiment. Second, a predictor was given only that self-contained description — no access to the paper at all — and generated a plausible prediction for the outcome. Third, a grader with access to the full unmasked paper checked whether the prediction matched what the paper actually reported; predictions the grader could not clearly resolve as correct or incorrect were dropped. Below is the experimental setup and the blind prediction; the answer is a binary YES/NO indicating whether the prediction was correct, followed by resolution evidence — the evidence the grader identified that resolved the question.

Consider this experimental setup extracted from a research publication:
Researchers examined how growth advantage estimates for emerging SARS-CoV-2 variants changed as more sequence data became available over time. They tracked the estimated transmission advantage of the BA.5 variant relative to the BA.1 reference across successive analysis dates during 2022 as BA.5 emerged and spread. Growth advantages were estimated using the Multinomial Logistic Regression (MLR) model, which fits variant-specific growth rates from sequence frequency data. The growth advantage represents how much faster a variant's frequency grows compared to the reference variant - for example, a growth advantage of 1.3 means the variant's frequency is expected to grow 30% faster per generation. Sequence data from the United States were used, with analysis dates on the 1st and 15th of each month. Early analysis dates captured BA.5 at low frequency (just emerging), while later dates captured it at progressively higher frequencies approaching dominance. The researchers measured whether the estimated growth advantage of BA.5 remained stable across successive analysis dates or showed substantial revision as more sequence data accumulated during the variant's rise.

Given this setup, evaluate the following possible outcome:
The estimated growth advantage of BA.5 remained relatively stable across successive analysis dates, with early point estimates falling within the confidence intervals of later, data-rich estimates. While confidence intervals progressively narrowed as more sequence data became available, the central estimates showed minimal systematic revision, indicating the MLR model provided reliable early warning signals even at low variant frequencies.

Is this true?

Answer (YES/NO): NO